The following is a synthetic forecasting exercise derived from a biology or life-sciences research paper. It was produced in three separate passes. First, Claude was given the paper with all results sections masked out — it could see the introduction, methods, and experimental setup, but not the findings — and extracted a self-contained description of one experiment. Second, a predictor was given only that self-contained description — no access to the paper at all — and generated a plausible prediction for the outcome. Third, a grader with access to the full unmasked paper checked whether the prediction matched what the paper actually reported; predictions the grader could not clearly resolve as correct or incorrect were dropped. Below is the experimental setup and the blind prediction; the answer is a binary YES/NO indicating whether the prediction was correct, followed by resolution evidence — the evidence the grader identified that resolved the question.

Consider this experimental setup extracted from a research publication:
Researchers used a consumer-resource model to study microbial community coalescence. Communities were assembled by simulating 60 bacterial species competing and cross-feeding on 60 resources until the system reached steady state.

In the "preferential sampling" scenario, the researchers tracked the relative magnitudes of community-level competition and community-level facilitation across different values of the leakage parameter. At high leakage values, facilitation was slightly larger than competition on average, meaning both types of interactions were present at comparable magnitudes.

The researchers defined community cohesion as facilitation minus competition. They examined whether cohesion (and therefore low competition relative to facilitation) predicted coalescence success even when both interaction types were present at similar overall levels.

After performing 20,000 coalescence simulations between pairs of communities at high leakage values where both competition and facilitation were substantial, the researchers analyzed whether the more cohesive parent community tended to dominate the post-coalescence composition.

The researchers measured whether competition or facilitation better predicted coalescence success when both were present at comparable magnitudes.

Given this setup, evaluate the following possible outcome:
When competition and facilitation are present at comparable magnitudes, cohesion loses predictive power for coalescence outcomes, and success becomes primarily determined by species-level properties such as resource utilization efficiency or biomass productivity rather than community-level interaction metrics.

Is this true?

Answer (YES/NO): NO